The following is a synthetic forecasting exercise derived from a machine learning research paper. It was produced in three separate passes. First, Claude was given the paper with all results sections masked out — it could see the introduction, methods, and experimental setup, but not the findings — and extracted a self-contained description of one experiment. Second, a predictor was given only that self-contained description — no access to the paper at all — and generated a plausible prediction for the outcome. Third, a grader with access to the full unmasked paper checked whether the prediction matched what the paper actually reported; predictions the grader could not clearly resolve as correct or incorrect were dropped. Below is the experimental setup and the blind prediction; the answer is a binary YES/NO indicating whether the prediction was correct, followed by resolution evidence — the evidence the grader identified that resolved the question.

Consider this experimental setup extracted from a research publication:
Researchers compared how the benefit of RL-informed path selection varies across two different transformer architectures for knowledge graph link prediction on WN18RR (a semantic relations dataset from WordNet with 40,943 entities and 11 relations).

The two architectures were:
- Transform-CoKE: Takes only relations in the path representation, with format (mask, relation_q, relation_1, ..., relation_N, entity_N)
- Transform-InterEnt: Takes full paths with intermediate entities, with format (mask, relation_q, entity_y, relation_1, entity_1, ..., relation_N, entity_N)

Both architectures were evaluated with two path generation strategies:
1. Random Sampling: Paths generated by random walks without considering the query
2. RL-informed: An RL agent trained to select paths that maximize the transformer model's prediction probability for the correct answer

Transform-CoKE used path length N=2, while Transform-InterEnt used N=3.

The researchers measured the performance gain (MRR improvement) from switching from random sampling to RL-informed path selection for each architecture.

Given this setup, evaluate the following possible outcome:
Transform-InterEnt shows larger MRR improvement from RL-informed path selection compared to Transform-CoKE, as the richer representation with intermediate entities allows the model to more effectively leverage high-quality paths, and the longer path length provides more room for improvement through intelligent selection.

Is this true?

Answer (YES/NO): NO